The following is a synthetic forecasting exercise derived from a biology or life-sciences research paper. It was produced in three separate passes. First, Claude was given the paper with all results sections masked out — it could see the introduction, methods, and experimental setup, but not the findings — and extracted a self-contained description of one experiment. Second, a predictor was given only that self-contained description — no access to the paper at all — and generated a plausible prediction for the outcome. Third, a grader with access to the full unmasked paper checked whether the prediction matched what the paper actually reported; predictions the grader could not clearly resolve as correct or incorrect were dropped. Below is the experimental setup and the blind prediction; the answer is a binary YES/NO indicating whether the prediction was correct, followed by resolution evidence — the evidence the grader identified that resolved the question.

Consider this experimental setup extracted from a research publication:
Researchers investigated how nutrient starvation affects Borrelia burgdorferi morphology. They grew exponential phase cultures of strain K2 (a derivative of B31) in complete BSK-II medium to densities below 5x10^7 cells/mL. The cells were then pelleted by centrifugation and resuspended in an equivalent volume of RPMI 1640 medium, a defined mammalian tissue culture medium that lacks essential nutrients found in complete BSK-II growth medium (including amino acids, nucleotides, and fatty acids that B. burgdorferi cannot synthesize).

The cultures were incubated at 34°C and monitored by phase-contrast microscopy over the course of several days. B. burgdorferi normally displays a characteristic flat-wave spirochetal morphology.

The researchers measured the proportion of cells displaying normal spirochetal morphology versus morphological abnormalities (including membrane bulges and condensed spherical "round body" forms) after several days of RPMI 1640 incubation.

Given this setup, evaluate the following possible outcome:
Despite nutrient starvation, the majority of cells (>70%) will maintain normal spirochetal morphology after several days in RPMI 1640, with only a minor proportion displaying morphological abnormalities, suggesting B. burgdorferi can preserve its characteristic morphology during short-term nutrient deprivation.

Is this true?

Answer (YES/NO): NO